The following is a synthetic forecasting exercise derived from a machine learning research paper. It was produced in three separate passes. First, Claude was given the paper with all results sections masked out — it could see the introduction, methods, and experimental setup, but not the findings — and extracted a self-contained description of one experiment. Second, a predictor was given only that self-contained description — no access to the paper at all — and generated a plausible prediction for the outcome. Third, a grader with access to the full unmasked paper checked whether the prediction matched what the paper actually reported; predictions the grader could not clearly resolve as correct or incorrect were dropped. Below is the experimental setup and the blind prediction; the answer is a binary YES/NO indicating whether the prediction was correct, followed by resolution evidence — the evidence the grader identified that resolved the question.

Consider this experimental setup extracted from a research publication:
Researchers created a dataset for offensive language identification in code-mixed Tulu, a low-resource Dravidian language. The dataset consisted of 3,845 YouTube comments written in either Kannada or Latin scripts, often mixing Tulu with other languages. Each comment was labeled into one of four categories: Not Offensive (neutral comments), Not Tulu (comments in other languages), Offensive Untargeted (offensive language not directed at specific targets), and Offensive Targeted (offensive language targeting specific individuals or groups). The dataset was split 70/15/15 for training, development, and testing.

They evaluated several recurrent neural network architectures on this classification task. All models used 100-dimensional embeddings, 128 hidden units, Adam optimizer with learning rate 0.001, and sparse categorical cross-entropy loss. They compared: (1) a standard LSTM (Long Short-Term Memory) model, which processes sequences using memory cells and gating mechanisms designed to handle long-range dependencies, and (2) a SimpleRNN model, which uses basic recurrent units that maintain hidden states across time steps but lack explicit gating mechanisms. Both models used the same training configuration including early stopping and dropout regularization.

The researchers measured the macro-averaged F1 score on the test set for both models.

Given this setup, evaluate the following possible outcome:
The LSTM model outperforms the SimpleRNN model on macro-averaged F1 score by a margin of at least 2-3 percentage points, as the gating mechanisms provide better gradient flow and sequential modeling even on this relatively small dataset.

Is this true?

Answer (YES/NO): NO